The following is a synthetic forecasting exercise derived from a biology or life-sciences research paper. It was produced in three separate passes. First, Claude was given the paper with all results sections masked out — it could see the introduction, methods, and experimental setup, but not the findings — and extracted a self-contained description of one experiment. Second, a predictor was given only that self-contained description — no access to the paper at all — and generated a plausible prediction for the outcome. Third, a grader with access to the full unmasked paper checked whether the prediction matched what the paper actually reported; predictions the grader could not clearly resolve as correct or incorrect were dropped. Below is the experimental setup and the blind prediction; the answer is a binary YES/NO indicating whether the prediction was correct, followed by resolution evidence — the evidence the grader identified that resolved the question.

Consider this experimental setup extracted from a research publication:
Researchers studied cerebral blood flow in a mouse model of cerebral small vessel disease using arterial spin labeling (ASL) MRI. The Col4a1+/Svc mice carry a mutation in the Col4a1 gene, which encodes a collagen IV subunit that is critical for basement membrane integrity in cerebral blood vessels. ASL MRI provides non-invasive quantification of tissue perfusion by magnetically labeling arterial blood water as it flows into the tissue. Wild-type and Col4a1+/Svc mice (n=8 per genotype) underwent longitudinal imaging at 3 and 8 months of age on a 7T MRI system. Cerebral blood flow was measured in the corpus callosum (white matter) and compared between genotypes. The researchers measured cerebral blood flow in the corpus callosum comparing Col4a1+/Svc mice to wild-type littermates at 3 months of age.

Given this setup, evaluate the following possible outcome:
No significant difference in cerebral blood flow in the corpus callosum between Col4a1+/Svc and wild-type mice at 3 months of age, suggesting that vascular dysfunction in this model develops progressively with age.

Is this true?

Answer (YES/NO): NO